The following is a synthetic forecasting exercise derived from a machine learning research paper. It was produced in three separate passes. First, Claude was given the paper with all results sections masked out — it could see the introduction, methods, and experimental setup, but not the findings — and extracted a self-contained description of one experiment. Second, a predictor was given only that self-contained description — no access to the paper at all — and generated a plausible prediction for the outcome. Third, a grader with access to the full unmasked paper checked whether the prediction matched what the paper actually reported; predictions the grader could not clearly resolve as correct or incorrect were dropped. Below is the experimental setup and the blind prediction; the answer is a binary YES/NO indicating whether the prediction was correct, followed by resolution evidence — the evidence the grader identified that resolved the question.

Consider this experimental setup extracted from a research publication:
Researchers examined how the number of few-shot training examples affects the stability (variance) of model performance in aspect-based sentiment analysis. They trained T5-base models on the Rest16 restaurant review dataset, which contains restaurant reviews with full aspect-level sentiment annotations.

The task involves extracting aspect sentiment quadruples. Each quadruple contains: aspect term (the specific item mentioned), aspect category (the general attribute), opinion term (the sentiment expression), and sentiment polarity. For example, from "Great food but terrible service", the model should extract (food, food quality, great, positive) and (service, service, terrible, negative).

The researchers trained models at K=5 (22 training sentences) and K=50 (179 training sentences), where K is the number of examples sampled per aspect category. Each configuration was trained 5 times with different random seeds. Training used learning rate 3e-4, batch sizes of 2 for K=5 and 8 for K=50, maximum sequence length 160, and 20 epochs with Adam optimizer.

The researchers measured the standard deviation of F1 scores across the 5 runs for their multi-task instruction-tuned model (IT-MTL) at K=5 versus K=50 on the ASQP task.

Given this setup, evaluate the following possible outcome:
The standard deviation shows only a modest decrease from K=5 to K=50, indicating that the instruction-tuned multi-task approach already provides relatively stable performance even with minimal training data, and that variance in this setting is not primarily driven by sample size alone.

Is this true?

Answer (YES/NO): YES